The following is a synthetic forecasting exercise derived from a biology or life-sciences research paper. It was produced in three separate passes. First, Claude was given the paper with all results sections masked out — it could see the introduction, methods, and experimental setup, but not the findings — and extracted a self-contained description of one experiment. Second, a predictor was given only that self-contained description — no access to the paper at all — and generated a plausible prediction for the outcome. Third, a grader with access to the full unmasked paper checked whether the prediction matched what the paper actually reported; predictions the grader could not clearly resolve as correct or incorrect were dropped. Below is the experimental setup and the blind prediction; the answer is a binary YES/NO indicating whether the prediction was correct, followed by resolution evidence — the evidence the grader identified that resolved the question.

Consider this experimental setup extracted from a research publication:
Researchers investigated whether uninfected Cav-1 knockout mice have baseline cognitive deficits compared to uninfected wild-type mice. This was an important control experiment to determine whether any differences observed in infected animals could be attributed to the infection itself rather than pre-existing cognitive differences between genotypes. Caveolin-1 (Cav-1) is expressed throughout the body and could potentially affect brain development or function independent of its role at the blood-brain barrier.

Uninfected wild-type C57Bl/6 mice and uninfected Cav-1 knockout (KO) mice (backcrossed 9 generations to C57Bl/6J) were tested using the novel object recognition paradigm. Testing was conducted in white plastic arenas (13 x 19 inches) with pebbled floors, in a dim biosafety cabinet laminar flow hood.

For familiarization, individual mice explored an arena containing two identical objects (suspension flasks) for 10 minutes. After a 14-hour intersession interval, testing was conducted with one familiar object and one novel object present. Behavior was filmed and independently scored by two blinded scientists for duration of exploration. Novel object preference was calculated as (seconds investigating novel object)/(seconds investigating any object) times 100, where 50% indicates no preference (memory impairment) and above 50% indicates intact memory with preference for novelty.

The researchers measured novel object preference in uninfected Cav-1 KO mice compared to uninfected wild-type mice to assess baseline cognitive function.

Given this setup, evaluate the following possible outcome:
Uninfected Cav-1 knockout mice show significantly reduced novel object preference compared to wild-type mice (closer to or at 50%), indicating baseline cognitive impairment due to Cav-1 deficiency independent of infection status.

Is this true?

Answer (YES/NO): NO